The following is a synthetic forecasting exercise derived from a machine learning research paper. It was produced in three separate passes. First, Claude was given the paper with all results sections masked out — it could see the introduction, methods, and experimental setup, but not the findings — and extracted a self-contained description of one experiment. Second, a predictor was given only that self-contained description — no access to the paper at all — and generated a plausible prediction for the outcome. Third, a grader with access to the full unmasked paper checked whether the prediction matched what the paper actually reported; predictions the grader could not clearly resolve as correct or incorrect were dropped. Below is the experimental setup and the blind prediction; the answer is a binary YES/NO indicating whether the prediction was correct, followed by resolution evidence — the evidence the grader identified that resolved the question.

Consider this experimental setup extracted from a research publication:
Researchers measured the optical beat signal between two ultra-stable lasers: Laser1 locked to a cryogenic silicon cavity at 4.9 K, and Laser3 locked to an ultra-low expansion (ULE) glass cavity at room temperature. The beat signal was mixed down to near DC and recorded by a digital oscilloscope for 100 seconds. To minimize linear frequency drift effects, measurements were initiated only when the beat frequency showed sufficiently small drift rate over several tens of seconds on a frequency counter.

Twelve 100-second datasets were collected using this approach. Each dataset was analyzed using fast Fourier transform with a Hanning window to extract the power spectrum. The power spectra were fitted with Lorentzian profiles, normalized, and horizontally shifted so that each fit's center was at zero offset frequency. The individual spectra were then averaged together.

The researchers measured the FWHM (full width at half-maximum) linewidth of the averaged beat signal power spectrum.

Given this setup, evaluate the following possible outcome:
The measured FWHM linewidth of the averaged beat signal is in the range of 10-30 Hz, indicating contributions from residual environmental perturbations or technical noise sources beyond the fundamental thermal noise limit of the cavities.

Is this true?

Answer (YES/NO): NO